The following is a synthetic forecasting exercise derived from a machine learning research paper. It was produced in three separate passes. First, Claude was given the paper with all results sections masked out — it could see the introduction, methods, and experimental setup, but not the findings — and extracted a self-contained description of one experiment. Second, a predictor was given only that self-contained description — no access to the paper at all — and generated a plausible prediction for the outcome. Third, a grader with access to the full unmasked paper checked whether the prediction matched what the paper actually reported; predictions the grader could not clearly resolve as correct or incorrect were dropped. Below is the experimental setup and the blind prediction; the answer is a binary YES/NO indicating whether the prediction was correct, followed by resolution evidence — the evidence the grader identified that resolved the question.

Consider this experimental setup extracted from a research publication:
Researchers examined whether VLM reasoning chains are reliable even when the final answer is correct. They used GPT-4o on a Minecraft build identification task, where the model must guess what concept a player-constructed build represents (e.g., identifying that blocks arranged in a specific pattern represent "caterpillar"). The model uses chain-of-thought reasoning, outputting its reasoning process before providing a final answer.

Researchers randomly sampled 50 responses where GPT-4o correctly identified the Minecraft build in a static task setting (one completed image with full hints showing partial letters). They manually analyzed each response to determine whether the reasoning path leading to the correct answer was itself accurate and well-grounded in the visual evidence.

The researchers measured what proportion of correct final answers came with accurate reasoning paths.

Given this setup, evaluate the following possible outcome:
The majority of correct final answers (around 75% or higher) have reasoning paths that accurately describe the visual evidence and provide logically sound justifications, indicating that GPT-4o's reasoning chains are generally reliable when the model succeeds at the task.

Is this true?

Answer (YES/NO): YES